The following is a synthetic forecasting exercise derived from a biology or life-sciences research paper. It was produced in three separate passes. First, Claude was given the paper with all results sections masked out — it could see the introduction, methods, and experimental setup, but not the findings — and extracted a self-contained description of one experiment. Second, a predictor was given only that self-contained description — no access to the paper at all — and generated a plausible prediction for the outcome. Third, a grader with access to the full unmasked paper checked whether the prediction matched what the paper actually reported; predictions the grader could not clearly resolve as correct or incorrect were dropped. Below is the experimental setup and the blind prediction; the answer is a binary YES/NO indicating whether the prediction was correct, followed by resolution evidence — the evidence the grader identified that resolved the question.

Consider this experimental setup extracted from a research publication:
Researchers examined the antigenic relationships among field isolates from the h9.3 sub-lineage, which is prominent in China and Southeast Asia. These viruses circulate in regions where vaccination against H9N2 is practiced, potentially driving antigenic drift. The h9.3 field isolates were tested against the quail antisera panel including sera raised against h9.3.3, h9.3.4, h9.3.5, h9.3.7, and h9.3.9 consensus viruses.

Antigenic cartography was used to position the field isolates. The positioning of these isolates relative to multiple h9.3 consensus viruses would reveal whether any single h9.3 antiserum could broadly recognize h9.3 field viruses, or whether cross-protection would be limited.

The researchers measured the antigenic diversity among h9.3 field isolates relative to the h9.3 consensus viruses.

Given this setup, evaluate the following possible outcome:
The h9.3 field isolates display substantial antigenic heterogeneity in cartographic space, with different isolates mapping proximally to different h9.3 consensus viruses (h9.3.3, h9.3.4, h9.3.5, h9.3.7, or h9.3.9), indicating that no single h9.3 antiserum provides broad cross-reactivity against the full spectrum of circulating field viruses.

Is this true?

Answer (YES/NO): NO